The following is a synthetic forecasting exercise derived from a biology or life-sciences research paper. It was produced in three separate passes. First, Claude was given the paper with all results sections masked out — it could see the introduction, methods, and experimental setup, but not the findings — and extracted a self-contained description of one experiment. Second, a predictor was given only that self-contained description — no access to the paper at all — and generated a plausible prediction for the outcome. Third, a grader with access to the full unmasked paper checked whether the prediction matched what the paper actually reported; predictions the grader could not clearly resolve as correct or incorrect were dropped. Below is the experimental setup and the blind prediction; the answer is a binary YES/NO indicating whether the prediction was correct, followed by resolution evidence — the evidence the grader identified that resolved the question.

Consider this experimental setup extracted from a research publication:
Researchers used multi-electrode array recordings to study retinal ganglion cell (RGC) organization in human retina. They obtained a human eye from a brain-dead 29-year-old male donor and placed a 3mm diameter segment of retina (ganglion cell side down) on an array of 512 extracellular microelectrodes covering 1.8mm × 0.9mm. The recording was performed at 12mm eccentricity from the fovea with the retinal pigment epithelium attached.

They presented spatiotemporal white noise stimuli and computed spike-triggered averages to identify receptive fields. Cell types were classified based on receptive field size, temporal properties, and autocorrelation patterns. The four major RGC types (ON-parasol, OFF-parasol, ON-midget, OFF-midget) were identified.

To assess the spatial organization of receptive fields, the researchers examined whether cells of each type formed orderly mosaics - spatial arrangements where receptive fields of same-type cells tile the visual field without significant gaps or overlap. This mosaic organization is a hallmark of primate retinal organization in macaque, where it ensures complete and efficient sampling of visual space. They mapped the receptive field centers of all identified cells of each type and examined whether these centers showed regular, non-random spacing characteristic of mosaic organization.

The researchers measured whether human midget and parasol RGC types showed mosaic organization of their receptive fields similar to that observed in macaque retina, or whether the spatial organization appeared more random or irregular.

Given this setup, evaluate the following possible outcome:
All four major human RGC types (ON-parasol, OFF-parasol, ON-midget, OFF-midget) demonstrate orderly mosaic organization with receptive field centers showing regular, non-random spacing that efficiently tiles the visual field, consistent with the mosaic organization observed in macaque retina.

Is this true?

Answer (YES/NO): YES